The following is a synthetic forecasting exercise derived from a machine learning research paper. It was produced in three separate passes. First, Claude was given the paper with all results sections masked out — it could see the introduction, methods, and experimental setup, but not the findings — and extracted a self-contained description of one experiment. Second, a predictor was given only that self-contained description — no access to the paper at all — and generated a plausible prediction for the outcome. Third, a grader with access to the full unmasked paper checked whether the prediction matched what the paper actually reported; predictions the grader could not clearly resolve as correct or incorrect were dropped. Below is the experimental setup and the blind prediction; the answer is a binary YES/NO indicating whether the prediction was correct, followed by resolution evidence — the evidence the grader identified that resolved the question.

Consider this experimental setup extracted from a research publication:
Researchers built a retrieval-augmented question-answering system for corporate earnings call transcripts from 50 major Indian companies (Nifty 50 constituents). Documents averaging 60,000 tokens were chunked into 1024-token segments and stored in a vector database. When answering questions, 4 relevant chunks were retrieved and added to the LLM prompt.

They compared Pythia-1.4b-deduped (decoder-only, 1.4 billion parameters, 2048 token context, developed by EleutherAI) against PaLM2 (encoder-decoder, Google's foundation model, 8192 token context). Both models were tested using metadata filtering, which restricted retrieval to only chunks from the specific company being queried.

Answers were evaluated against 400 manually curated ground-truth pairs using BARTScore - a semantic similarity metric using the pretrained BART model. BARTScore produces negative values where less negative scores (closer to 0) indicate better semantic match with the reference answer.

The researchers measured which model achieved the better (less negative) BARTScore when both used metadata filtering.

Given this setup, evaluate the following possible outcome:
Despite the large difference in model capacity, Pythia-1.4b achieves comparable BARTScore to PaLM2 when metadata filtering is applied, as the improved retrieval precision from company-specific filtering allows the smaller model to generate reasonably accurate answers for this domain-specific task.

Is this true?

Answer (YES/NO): NO